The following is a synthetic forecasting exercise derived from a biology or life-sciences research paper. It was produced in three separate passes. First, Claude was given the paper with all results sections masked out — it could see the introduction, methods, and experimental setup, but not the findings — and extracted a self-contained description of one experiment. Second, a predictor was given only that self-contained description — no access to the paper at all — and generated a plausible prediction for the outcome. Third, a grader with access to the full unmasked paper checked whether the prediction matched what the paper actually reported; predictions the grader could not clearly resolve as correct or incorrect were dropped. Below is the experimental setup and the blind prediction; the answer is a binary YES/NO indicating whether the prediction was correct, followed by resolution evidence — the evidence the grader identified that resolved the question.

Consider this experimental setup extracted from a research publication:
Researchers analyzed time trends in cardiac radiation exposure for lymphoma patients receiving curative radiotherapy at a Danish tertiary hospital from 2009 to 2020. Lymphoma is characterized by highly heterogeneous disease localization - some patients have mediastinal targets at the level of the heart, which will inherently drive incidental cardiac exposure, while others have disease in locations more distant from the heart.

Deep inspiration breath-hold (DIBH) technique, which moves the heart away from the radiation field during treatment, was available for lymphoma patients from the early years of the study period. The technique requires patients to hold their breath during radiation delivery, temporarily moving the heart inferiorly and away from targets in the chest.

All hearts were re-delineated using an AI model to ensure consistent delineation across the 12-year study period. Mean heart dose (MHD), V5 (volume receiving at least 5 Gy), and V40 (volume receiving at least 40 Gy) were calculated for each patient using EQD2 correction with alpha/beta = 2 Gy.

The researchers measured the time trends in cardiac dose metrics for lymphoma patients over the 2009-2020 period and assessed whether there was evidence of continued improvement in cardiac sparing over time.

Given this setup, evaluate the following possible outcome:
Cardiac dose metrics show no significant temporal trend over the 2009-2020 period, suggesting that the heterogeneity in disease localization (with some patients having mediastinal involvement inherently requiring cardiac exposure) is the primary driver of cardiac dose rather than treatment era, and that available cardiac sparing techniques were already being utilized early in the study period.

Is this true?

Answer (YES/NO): YES